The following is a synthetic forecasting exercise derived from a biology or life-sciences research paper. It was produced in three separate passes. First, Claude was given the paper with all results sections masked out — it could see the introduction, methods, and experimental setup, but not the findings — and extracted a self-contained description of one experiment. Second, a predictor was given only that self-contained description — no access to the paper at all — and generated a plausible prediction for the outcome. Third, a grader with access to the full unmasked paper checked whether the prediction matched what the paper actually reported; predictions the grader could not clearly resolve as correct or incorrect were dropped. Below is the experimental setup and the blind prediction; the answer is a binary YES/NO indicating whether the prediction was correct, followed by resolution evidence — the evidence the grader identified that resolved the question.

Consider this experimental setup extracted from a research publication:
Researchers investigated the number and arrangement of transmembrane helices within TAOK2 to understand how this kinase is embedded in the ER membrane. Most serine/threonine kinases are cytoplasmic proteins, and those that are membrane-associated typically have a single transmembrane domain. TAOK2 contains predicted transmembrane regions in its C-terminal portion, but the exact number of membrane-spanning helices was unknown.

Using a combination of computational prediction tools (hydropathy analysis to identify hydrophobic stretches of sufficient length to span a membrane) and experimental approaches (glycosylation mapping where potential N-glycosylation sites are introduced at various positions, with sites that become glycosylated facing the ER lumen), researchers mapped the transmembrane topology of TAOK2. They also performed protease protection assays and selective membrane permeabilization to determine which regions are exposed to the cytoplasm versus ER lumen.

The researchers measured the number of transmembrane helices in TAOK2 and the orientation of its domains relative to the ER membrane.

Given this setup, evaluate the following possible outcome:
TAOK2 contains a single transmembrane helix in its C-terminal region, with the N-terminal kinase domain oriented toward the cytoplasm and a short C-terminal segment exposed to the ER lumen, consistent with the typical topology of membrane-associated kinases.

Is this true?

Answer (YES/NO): NO